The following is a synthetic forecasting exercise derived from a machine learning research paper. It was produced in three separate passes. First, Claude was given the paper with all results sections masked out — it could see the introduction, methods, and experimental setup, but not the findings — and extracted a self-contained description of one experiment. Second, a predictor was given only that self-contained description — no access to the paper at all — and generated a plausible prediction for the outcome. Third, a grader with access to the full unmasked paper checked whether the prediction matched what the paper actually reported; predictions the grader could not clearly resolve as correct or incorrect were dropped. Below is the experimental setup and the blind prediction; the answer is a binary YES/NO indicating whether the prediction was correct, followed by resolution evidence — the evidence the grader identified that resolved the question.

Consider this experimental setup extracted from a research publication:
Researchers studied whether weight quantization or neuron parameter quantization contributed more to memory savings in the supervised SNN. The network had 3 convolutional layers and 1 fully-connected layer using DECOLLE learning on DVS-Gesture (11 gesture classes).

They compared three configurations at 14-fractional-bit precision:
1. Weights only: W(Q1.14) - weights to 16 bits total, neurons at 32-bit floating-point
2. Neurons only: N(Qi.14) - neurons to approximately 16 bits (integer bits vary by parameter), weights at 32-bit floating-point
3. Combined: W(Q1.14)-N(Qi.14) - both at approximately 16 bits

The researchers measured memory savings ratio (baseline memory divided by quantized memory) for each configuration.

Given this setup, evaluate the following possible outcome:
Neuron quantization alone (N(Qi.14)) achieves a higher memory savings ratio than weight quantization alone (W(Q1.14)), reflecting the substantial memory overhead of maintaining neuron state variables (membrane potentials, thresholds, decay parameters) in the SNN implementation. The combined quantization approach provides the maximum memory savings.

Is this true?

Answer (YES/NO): NO